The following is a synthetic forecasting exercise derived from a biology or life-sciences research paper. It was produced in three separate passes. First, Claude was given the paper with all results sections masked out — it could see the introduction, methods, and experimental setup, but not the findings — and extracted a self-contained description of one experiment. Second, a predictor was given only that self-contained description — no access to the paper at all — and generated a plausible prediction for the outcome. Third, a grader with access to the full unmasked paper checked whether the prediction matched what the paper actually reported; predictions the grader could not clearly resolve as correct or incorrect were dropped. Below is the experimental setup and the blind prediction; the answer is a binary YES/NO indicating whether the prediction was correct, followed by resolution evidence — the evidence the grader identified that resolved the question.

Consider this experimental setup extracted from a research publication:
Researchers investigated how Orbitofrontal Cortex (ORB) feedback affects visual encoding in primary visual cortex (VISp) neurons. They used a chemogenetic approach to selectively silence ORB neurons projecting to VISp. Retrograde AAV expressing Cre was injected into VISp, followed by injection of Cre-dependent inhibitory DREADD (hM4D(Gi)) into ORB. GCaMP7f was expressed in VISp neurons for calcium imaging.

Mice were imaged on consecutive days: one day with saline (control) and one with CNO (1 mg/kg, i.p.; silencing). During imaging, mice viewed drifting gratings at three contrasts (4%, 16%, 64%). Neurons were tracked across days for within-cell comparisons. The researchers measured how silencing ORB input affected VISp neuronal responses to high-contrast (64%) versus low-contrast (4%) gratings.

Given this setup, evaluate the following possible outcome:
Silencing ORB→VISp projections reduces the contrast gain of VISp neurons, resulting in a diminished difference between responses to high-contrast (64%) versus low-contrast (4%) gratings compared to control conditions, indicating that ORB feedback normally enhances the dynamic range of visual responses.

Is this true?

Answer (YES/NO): NO